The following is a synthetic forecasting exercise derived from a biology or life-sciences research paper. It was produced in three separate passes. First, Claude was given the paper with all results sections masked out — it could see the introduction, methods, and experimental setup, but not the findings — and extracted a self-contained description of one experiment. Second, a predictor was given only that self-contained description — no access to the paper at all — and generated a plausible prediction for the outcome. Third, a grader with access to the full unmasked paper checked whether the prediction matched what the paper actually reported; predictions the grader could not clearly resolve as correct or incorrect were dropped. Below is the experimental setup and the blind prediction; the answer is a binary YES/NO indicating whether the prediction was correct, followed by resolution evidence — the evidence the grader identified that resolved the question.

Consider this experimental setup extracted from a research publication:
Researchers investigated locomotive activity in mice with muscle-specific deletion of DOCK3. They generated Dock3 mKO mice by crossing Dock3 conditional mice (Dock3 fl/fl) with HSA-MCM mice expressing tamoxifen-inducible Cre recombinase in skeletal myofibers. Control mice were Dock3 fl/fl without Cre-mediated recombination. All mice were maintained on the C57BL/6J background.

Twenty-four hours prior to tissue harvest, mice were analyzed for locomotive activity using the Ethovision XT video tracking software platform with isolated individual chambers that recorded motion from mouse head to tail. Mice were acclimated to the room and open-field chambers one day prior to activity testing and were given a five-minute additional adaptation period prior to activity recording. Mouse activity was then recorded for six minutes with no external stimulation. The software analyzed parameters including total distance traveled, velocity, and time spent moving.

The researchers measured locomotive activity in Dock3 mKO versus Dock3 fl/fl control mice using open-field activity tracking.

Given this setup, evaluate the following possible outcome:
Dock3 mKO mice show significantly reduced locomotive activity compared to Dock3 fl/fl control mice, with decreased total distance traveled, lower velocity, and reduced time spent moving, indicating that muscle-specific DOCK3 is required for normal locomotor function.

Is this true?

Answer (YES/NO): YES